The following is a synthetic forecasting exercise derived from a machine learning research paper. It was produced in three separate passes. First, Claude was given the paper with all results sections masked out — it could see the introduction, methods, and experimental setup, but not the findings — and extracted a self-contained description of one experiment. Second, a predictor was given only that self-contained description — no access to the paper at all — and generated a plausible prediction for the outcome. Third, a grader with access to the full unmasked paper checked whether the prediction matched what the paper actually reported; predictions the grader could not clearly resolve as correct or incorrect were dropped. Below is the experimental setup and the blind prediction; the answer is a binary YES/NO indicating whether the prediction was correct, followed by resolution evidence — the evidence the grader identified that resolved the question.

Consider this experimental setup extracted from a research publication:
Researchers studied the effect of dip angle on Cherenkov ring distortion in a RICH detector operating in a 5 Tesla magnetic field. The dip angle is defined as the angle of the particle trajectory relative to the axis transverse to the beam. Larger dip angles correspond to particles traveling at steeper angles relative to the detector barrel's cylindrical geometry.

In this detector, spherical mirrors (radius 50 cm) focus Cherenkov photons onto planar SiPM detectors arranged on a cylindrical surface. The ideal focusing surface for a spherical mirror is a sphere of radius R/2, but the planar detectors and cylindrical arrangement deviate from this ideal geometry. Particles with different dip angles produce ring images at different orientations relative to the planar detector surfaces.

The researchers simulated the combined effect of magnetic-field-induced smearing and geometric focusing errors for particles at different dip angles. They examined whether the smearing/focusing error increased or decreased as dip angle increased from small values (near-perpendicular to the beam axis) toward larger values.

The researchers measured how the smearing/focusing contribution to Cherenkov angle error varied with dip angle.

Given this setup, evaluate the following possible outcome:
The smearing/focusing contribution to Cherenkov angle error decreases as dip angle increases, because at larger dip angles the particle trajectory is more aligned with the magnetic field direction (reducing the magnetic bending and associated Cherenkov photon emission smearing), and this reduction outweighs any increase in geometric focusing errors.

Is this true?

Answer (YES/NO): NO